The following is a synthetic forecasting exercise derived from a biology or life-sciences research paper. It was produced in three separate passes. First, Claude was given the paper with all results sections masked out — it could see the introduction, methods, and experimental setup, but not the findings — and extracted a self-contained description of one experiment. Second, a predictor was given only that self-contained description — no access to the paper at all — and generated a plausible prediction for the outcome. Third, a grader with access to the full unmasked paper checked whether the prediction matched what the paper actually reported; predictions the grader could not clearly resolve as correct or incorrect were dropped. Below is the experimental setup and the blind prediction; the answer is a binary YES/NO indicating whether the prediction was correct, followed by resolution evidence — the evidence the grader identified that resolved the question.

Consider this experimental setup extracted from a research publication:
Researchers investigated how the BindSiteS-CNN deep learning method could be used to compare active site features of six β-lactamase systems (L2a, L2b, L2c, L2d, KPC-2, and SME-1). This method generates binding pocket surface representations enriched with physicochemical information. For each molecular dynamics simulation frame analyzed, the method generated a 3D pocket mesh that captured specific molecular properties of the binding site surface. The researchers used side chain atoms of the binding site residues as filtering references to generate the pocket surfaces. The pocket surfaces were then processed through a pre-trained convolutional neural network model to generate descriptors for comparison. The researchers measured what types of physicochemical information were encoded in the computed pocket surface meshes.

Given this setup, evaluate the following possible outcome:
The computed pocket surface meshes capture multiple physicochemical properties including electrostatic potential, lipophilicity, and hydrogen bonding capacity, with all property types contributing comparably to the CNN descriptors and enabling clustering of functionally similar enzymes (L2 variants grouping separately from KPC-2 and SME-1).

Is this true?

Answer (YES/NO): NO